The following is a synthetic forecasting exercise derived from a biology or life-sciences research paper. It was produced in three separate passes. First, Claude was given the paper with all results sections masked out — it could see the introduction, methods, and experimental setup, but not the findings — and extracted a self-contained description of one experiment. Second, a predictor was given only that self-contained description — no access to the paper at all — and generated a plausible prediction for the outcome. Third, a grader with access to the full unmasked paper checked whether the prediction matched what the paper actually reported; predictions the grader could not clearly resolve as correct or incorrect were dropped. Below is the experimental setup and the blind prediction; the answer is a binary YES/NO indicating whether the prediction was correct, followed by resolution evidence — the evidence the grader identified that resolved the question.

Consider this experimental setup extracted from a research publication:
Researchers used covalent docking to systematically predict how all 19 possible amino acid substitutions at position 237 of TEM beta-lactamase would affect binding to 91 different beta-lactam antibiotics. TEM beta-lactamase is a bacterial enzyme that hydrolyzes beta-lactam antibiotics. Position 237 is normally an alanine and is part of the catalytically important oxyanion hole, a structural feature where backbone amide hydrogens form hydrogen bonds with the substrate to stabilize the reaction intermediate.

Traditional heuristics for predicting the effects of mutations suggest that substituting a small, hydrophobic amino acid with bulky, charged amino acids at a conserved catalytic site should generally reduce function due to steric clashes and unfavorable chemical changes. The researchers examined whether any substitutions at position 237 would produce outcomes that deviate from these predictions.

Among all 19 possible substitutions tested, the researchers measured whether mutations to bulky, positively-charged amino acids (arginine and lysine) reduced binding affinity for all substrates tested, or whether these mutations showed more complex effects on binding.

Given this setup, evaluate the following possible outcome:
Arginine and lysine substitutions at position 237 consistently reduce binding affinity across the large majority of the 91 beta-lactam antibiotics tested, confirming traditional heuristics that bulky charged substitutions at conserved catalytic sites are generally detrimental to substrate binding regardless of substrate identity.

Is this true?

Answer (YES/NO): NO